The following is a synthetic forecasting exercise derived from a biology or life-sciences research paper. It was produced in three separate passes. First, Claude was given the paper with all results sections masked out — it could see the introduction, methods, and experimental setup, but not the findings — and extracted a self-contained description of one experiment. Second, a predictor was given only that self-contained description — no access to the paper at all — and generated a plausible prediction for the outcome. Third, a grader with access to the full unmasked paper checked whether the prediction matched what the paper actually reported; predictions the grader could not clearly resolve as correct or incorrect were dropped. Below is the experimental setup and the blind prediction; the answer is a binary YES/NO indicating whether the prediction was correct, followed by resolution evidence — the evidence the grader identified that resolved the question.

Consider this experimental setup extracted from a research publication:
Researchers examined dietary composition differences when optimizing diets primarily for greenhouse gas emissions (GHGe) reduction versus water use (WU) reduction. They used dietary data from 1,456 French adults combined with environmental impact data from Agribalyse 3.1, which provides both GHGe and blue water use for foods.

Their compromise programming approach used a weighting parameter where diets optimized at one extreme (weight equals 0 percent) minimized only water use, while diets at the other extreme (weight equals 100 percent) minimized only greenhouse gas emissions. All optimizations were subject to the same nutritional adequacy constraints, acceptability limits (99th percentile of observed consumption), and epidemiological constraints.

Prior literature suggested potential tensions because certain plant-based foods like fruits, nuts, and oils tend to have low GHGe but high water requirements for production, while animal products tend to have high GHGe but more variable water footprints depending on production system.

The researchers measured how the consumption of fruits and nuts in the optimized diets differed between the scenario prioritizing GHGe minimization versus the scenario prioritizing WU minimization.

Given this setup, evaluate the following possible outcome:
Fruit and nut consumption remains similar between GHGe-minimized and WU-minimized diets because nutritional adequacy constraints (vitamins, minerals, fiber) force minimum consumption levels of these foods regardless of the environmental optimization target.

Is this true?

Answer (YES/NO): NO